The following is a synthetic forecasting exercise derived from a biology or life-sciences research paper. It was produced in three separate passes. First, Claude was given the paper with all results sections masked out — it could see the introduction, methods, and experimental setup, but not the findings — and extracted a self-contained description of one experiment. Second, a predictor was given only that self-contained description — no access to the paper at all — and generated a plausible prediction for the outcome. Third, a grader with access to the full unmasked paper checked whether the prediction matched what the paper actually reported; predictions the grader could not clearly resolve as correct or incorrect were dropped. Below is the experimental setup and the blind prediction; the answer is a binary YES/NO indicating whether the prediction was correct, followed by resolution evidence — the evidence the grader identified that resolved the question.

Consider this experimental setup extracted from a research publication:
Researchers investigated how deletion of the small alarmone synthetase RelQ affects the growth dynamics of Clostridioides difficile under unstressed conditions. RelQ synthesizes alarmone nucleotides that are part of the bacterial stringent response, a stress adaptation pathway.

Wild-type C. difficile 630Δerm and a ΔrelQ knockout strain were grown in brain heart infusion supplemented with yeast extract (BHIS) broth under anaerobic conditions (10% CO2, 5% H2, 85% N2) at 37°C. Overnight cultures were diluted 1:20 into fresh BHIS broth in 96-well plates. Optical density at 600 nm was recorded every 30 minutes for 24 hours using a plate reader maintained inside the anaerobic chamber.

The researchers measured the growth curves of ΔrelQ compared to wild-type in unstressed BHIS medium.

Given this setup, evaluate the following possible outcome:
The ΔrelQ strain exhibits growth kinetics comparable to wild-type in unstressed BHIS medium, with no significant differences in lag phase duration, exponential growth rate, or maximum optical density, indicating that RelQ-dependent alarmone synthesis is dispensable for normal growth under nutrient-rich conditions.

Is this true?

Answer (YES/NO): NO